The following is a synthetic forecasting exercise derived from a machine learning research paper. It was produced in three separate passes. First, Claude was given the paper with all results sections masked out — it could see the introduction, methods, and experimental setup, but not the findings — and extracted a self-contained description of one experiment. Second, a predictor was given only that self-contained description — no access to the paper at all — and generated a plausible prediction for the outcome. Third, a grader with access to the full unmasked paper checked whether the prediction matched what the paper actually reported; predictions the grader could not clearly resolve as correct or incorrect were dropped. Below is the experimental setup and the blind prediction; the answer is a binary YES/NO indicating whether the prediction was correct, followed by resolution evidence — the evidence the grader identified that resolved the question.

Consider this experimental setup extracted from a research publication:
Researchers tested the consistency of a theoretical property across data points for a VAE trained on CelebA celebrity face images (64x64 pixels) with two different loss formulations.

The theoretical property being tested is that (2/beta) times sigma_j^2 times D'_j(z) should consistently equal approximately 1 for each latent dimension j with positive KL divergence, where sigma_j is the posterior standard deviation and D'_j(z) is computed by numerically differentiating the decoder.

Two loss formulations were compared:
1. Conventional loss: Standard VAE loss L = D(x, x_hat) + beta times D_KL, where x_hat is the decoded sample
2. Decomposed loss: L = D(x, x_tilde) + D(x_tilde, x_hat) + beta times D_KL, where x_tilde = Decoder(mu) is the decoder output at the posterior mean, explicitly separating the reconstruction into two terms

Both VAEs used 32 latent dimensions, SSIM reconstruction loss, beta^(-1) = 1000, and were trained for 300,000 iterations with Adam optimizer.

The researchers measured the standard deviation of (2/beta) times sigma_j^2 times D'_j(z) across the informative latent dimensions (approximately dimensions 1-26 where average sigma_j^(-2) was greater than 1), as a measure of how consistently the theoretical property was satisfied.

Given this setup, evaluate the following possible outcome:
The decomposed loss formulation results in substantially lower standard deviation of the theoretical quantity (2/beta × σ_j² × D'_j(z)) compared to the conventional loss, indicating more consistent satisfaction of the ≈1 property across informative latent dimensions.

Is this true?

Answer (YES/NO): YES